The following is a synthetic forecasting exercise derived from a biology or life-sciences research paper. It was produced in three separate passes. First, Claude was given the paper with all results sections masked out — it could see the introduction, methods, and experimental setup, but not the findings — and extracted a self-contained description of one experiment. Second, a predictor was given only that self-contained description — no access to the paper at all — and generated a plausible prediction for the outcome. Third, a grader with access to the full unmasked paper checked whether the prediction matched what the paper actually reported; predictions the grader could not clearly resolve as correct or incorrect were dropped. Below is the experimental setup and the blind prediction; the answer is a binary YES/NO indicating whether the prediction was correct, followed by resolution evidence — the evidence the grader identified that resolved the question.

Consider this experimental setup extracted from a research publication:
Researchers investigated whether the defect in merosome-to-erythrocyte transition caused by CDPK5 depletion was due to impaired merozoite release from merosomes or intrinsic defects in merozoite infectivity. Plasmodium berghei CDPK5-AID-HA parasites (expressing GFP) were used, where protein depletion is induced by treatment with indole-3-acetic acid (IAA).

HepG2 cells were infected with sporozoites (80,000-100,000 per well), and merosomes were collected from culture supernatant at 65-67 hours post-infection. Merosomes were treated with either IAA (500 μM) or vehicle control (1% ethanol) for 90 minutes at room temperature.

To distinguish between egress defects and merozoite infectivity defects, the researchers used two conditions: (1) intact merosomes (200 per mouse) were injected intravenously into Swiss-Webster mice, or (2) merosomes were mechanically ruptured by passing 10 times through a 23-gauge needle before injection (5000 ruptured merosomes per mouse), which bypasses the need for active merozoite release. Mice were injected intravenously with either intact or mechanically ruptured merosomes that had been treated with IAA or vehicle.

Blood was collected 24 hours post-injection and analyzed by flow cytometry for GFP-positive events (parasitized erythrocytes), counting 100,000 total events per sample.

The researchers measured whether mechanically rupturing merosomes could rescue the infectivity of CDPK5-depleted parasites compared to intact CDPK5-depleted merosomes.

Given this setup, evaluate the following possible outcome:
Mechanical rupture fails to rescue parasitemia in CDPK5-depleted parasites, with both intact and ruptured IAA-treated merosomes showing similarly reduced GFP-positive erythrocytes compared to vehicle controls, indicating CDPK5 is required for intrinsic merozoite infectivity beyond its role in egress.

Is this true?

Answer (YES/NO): NO